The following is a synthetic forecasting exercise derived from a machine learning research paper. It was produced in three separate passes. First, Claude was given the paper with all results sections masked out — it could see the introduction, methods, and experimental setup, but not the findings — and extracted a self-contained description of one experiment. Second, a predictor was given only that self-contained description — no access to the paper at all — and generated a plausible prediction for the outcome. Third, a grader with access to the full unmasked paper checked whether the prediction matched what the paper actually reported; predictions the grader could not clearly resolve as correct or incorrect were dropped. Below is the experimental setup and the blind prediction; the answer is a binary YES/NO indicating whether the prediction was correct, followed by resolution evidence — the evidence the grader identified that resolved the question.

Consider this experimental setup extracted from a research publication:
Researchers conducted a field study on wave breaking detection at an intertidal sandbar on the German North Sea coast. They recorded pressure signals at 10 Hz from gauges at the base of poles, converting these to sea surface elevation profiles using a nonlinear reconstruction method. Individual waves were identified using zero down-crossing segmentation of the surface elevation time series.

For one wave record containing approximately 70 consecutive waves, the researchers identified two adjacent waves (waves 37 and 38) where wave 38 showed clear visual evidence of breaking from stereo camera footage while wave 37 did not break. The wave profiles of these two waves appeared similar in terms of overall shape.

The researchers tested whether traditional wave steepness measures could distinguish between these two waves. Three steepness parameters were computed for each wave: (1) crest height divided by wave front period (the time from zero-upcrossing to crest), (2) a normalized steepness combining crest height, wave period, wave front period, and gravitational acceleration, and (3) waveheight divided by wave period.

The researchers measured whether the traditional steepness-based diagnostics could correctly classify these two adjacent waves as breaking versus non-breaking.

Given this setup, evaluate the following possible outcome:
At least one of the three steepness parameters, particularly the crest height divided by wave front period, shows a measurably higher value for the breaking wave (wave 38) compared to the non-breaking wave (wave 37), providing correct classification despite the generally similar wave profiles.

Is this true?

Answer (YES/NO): NO